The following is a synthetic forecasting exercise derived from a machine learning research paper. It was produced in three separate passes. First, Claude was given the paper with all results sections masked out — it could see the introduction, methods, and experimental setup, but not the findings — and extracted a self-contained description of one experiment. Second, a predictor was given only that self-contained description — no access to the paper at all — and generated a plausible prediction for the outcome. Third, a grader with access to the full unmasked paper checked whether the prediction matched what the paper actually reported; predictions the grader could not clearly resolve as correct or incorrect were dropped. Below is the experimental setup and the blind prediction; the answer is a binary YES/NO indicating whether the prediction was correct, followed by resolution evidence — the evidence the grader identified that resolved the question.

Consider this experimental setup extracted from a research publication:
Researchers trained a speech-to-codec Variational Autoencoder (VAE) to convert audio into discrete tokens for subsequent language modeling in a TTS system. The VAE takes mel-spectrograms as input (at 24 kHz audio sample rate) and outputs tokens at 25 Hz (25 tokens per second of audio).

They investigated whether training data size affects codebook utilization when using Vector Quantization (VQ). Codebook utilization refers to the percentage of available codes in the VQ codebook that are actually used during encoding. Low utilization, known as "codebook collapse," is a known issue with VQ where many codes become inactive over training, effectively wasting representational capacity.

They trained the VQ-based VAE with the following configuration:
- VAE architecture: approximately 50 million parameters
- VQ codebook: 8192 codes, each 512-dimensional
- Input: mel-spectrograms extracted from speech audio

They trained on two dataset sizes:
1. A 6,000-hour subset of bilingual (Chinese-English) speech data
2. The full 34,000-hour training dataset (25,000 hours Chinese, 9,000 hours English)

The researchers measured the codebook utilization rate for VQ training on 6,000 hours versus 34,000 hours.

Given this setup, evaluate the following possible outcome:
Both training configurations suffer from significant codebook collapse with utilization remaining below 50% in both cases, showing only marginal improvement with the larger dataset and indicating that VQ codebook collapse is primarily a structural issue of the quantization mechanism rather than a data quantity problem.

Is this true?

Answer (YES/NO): NO